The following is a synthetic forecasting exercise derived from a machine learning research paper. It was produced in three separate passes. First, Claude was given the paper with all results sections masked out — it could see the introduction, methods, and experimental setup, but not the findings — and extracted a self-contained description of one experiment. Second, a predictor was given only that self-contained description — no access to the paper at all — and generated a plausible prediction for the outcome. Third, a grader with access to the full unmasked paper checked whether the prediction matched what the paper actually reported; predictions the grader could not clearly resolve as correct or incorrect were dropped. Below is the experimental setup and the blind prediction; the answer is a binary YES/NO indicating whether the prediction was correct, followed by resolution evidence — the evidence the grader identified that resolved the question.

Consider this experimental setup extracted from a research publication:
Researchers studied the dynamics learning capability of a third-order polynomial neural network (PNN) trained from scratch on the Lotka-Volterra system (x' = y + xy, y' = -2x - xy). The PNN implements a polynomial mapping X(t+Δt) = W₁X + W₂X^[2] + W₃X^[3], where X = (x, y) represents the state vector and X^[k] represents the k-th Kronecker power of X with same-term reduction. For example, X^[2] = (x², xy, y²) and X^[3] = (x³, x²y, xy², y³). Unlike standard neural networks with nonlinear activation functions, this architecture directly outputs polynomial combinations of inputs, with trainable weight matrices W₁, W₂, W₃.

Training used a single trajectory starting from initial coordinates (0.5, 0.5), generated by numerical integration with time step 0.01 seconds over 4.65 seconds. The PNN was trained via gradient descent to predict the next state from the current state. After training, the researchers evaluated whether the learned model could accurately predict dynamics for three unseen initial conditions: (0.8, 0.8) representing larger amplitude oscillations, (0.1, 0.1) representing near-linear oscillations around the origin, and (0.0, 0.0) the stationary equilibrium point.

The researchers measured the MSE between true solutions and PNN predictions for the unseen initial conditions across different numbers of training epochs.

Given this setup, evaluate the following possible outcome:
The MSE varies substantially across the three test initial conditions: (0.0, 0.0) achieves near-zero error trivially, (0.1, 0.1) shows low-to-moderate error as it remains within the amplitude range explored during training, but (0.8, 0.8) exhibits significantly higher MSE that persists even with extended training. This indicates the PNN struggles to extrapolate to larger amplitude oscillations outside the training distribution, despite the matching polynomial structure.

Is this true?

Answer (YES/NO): NO